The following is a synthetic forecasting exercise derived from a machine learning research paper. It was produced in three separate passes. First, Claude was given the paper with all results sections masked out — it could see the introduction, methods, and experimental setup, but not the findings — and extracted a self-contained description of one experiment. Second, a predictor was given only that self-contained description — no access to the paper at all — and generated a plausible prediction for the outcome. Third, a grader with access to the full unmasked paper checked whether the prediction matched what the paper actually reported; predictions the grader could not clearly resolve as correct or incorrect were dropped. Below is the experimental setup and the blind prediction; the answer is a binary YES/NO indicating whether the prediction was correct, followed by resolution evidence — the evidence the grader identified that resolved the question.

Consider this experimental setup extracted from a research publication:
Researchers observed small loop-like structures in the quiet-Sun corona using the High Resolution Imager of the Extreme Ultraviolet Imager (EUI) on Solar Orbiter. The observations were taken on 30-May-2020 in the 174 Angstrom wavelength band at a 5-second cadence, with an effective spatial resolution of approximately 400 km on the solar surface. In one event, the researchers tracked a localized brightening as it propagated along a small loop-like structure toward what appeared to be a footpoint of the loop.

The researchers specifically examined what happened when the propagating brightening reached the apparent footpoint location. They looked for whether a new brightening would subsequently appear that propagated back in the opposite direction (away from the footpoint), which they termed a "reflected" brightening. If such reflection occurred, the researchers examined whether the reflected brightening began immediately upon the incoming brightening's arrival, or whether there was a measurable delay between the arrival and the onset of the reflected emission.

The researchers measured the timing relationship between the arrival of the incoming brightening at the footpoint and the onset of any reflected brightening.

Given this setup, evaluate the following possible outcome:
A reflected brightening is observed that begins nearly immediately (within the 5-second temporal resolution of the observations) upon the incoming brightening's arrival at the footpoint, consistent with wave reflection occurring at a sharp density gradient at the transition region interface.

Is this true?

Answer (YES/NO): NO